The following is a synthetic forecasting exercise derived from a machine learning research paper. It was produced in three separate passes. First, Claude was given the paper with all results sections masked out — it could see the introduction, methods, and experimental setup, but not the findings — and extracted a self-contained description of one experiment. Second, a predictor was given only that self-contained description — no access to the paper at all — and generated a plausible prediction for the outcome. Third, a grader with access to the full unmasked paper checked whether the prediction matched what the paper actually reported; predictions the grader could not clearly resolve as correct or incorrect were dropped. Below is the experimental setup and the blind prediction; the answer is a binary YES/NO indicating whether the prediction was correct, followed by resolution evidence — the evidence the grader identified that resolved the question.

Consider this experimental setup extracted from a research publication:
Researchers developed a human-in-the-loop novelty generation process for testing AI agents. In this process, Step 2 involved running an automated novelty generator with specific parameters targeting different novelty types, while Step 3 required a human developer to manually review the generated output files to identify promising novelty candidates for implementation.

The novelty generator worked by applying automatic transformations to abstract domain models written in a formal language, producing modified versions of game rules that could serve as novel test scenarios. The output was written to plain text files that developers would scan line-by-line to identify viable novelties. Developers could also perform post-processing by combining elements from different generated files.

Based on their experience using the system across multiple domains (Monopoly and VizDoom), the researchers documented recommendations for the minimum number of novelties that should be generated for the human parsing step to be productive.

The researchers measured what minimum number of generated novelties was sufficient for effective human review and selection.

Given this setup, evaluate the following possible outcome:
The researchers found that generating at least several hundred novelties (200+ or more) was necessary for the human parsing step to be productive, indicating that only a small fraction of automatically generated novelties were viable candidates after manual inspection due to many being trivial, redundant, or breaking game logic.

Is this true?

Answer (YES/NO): NO